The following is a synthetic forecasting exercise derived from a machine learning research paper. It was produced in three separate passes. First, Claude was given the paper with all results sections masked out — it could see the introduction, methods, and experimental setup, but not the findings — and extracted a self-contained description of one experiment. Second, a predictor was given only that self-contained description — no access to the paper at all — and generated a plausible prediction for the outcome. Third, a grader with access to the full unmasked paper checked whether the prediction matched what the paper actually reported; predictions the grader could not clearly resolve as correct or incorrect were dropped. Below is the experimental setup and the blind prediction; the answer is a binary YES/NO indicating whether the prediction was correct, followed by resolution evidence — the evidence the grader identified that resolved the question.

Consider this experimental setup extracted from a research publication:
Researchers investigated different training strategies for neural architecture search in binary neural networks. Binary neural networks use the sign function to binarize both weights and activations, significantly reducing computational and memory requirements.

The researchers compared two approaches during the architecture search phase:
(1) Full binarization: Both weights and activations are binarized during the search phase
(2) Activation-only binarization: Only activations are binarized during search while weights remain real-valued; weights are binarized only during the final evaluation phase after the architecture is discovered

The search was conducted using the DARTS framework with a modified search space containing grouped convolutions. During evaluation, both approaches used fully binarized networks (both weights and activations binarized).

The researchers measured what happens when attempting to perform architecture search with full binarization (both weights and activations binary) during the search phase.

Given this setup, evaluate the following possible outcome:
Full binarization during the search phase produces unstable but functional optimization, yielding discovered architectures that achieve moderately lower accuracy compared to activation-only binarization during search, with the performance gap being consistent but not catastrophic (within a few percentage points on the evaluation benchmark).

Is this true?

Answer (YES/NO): NO